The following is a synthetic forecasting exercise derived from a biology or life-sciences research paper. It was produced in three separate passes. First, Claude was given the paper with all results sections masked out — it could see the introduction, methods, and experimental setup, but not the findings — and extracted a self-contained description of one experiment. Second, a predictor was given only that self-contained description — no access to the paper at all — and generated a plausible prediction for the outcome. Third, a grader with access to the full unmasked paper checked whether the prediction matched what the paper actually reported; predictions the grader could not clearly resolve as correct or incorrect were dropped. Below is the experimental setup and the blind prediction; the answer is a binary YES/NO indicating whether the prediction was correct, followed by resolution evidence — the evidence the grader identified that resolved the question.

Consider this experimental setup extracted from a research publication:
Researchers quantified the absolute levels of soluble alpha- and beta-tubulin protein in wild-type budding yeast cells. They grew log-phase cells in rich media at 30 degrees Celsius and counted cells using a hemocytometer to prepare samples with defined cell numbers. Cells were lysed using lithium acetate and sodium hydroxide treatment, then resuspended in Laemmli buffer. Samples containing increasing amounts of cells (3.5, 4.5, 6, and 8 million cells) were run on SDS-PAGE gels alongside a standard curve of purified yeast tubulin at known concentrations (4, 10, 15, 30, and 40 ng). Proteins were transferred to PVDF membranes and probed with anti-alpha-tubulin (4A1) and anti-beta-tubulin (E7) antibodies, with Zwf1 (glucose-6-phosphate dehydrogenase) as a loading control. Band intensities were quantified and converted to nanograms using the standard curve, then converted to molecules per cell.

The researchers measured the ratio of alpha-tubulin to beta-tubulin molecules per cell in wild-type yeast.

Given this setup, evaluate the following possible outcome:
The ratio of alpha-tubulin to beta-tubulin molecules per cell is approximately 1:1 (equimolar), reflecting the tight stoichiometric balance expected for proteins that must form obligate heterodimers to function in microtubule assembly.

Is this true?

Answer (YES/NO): NO